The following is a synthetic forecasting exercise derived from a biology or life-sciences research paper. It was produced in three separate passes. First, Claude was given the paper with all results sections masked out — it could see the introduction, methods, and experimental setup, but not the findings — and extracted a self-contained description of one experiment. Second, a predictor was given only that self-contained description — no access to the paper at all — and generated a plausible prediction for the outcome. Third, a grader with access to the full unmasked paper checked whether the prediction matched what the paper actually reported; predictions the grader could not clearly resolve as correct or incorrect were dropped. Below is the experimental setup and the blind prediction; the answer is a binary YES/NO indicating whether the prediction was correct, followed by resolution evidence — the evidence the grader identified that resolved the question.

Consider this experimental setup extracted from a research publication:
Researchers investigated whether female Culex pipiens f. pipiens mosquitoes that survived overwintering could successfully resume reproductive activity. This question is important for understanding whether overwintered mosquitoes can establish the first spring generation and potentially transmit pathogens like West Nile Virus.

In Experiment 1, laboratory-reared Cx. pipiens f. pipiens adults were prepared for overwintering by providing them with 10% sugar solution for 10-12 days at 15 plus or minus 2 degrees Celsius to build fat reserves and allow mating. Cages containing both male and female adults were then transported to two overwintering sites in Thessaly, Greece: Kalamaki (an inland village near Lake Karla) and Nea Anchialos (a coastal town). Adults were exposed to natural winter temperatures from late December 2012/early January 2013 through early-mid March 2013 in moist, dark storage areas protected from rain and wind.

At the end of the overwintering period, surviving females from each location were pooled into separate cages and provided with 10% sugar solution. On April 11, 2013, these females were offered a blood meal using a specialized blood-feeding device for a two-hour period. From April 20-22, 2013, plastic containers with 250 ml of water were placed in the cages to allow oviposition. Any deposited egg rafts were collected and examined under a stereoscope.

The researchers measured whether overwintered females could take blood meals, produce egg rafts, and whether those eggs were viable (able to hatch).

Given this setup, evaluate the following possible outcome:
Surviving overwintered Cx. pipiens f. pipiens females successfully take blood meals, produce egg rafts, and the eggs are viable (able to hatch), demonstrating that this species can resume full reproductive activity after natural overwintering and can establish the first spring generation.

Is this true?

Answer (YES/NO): YES